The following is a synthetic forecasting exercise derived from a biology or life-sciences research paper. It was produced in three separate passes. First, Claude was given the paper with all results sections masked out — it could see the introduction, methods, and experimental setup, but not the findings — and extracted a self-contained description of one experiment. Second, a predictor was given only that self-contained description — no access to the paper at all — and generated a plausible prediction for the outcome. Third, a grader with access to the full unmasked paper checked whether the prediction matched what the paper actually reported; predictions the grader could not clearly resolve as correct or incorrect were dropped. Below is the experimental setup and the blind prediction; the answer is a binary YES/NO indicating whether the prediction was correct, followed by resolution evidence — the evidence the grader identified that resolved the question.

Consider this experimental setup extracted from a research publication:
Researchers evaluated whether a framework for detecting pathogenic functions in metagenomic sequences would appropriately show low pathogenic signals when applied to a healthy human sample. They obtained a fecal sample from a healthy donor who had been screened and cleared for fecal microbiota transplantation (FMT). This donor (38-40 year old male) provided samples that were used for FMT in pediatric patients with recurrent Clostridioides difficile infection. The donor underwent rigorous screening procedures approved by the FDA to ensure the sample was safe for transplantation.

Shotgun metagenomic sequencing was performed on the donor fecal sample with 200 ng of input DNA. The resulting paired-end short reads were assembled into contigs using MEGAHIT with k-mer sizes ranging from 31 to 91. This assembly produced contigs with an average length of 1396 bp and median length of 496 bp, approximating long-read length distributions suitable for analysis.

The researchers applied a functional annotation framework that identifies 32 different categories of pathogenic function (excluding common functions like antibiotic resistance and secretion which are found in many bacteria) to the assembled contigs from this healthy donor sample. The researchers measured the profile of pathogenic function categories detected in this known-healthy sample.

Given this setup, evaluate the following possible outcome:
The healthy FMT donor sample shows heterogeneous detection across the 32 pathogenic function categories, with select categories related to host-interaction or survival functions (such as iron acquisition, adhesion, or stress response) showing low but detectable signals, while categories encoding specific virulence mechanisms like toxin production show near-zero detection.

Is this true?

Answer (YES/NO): NO